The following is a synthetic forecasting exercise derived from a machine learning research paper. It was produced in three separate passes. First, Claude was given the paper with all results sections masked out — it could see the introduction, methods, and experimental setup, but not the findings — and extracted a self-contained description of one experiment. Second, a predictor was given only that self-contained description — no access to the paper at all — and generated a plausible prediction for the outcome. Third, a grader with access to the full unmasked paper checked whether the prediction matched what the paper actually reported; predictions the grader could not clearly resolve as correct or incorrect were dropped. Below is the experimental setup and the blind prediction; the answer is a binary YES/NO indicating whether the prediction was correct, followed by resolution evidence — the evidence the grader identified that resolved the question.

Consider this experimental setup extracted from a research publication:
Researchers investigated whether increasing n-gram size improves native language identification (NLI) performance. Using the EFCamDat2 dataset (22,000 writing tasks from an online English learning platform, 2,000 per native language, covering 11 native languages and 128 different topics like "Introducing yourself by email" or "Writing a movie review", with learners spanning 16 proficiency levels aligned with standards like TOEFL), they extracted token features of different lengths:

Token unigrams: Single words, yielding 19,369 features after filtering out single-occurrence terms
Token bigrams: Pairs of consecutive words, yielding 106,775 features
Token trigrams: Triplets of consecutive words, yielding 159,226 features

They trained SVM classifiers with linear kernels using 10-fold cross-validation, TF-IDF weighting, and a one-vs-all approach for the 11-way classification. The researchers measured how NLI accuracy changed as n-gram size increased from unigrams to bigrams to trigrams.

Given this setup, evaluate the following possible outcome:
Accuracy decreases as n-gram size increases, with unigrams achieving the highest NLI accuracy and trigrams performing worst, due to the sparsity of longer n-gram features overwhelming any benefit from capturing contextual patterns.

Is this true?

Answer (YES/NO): YES